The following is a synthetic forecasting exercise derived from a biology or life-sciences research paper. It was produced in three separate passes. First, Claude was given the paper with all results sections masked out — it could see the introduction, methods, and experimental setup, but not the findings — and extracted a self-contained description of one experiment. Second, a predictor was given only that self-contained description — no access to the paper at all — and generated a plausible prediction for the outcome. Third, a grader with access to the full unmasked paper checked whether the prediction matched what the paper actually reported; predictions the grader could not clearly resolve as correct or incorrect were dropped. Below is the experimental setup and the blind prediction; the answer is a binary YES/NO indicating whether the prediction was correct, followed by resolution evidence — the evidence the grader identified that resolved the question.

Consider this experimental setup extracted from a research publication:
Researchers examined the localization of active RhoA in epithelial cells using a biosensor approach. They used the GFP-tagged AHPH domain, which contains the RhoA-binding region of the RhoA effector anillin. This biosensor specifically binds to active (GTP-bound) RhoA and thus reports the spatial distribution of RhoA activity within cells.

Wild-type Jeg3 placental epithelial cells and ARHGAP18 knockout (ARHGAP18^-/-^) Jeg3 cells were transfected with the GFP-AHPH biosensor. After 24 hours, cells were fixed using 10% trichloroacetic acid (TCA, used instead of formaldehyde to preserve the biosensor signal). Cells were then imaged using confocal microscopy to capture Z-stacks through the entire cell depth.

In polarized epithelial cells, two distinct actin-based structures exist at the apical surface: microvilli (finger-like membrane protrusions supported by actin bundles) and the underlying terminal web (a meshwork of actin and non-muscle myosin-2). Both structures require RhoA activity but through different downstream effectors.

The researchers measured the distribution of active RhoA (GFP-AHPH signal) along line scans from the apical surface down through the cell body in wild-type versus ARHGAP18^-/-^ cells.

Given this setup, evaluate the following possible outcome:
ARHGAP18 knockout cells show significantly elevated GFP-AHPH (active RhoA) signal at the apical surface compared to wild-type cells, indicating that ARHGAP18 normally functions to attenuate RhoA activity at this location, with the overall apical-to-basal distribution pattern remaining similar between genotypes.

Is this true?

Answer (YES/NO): NO